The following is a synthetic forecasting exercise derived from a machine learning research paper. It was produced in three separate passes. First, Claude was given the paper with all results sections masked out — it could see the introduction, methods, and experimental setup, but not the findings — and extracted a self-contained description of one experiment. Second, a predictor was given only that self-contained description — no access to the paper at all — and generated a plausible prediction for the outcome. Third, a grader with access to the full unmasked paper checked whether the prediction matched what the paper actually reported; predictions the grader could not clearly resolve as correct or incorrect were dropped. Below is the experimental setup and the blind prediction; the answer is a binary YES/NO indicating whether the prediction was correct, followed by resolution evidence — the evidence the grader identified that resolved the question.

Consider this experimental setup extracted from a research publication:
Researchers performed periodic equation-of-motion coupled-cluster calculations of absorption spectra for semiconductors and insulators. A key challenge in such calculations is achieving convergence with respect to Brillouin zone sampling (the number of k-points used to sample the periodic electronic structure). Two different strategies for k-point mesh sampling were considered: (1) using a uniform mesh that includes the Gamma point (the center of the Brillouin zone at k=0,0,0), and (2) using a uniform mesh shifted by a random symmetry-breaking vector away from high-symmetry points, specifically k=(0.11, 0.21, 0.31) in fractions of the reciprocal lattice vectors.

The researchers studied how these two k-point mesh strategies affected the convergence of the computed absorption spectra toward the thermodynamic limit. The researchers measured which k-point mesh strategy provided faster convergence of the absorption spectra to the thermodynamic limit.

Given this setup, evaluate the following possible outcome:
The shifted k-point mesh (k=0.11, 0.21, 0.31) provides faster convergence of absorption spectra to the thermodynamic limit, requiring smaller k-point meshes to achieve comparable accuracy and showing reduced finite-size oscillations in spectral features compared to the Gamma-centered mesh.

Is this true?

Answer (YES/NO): YES